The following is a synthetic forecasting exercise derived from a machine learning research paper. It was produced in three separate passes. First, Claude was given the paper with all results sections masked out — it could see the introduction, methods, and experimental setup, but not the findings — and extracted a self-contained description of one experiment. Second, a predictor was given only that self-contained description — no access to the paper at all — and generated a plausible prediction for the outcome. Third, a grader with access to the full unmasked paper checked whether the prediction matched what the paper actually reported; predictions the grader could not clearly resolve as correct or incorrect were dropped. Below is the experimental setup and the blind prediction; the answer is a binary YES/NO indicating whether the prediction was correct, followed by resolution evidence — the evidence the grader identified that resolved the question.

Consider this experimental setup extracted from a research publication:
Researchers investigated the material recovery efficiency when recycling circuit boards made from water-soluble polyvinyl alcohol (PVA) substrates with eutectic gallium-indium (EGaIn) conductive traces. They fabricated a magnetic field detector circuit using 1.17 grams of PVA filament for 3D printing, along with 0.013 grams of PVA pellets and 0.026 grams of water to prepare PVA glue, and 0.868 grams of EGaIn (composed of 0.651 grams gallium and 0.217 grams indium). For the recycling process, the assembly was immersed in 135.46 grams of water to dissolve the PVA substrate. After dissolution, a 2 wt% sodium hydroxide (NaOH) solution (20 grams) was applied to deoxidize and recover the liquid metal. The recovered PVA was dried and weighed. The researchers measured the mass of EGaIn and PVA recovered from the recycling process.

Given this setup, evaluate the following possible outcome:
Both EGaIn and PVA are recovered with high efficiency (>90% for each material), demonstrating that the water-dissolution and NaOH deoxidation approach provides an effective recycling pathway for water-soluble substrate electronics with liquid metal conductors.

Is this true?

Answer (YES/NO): YES